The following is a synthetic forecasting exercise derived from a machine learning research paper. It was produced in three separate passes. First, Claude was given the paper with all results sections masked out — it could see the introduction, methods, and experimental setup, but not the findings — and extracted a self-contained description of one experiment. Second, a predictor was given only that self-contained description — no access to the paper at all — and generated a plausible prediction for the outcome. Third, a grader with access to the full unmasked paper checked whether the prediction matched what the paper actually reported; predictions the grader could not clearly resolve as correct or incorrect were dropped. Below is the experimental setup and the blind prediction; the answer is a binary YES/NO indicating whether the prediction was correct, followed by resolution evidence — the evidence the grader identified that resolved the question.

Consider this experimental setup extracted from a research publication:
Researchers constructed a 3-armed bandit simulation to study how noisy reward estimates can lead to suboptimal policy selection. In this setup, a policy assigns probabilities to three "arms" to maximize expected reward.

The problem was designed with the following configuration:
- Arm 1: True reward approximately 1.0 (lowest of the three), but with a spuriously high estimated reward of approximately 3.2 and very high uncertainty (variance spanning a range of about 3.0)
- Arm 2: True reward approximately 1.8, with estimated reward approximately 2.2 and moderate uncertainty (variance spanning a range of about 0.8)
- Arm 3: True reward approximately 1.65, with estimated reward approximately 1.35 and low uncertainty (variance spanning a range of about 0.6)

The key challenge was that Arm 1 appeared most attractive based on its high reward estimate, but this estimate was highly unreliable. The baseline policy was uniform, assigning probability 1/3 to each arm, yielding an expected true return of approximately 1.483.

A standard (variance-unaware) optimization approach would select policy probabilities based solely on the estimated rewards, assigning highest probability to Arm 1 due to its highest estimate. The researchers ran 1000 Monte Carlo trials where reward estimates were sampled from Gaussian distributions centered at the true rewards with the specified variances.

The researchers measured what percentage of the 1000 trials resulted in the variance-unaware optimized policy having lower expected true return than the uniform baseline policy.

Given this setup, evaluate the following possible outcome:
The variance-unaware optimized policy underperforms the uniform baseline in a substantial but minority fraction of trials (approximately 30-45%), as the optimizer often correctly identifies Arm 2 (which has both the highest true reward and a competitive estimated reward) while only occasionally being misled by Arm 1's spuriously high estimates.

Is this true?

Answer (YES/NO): YES